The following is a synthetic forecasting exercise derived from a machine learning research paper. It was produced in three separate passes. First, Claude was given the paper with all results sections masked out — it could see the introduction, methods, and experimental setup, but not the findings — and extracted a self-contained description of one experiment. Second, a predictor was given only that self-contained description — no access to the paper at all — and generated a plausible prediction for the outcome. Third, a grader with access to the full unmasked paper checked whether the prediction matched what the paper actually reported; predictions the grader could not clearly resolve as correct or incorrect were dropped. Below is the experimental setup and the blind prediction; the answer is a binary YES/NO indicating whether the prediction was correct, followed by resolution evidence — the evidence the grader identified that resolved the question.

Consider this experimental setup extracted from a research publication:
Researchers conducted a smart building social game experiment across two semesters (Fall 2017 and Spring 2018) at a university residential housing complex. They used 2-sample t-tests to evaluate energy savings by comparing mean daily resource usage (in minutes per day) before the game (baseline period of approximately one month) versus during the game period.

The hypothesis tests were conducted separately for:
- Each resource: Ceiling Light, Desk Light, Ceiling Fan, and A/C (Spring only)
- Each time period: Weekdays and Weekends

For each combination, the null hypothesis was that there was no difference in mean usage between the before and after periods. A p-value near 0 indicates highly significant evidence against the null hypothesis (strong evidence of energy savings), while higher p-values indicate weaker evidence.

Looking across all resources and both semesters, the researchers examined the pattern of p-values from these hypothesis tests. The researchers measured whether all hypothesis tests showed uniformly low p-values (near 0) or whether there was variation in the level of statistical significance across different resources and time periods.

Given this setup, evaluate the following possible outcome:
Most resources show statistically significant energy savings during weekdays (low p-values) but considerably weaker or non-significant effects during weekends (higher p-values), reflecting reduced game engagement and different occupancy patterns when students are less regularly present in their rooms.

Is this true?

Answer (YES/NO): NO